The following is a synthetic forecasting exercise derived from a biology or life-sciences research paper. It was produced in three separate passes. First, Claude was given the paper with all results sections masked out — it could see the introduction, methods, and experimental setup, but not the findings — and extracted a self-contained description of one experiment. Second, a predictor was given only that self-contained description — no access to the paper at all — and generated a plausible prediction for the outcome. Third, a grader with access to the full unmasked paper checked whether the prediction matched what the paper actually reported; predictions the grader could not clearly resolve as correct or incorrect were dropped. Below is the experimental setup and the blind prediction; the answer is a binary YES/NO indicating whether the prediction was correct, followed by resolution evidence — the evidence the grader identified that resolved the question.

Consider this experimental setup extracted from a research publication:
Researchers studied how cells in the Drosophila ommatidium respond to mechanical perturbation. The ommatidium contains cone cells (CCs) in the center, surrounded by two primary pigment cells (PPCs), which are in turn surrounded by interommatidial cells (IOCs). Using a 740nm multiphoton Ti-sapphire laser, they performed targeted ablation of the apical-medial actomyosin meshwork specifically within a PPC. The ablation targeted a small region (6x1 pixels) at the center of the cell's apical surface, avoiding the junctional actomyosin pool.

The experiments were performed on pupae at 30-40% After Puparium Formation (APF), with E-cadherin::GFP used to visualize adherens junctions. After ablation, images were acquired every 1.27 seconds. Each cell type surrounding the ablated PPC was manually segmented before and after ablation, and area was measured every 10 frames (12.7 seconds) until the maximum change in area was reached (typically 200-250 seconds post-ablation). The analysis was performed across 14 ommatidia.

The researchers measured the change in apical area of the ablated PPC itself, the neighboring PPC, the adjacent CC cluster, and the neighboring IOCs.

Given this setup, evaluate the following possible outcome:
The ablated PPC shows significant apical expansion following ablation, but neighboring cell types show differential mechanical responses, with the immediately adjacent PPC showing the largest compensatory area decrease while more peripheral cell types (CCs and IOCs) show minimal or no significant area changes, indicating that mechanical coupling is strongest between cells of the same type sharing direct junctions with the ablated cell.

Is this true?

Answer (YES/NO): YES